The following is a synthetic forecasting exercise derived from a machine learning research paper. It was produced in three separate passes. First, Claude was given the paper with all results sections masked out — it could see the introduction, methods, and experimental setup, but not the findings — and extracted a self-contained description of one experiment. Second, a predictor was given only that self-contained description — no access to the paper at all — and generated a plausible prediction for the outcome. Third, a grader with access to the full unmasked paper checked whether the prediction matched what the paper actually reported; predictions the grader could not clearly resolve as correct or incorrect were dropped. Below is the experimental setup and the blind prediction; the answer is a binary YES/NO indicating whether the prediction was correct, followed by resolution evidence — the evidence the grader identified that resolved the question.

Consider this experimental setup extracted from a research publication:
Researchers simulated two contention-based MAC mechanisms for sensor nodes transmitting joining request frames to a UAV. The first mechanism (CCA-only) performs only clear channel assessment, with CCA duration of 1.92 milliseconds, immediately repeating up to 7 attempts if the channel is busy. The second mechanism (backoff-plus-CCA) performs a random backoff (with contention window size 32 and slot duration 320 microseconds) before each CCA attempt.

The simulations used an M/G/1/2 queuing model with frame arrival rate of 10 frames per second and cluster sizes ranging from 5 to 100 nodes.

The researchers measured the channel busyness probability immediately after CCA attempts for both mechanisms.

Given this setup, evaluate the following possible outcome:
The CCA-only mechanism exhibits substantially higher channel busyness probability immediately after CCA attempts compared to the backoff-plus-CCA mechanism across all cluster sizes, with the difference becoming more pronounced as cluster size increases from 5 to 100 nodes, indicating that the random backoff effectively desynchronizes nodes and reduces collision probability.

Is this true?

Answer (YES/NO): NO